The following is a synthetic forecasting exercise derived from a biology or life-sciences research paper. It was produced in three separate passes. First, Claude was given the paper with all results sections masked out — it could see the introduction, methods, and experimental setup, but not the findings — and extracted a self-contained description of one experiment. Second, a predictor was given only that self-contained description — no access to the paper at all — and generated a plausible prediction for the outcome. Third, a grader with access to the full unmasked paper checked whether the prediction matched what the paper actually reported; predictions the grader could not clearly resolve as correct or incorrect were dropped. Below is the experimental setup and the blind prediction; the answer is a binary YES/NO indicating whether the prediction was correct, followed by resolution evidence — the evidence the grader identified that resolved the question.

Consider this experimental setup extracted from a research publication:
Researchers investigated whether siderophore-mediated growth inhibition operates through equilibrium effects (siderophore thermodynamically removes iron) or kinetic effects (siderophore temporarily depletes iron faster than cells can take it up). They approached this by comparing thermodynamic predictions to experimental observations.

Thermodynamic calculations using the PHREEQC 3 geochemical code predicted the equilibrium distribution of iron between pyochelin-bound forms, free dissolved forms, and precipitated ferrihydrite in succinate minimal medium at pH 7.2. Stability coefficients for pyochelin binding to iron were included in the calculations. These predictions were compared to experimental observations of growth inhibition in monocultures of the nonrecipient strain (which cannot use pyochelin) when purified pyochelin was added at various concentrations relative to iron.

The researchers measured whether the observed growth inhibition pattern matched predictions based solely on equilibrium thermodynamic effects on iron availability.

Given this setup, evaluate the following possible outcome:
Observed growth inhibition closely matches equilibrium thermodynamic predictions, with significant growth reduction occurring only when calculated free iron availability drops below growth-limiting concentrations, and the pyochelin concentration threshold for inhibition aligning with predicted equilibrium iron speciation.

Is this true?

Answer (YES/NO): NO